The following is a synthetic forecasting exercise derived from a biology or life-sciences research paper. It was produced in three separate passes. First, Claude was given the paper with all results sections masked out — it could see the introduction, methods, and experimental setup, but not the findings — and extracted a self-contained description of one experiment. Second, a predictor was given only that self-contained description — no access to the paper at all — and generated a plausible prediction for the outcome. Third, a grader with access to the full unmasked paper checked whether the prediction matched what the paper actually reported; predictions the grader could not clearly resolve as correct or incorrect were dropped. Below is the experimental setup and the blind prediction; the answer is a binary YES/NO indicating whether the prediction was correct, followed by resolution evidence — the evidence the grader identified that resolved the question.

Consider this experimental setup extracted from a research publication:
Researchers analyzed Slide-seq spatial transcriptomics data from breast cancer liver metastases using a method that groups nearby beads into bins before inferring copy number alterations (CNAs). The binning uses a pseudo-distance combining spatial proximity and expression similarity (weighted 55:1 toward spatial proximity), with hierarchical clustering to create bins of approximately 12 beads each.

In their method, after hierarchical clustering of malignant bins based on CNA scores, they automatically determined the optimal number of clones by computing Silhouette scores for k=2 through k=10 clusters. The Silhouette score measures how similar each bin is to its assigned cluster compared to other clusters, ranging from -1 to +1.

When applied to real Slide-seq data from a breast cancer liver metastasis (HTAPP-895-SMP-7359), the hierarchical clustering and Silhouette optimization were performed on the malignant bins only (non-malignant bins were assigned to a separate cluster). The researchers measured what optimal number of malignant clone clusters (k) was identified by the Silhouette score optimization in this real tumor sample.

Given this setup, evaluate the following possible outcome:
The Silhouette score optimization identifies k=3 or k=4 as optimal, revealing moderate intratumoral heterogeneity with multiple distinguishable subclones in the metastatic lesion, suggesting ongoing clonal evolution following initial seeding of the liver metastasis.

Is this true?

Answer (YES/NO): NO